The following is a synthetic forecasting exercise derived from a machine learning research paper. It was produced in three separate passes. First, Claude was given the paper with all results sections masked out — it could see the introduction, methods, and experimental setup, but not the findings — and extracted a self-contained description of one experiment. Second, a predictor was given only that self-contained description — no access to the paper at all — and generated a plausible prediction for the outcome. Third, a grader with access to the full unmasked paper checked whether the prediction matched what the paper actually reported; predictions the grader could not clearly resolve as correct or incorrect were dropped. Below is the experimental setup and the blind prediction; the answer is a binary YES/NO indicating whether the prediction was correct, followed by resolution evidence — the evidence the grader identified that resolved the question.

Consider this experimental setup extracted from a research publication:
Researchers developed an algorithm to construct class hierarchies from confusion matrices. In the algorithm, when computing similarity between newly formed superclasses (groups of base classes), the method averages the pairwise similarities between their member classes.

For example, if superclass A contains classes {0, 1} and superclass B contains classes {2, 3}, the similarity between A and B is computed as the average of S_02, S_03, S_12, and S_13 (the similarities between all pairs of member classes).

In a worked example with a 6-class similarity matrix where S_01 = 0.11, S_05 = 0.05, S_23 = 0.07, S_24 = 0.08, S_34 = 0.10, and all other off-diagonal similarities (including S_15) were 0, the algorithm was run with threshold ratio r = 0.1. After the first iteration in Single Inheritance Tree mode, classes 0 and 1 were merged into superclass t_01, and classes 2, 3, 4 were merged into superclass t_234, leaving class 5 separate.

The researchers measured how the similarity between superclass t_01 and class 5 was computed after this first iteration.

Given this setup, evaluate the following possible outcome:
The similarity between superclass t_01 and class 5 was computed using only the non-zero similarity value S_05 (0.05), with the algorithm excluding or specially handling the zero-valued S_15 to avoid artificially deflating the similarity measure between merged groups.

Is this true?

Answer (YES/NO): NO